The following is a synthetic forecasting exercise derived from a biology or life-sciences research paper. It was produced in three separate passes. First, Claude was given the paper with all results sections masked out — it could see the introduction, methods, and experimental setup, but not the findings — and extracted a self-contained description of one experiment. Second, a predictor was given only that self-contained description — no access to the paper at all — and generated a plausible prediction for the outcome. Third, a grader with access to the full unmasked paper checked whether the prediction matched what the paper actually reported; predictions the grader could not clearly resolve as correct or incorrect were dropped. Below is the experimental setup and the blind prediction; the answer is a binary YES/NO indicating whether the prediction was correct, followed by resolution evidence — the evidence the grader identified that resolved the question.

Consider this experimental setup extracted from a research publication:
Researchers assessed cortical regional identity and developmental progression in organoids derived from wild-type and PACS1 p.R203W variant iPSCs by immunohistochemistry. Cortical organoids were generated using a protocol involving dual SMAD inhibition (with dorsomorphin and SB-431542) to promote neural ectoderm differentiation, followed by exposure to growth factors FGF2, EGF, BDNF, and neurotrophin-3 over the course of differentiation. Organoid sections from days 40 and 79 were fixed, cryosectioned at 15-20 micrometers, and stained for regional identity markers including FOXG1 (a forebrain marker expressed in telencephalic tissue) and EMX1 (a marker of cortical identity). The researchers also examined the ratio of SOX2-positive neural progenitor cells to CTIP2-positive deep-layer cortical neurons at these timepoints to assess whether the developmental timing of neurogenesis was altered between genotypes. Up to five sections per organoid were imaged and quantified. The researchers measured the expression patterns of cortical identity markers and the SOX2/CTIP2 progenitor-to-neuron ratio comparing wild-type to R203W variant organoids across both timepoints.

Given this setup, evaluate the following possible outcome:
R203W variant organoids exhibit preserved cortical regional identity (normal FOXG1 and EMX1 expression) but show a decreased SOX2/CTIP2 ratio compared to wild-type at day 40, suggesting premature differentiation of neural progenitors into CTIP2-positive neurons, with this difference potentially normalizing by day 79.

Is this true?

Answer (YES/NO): NO